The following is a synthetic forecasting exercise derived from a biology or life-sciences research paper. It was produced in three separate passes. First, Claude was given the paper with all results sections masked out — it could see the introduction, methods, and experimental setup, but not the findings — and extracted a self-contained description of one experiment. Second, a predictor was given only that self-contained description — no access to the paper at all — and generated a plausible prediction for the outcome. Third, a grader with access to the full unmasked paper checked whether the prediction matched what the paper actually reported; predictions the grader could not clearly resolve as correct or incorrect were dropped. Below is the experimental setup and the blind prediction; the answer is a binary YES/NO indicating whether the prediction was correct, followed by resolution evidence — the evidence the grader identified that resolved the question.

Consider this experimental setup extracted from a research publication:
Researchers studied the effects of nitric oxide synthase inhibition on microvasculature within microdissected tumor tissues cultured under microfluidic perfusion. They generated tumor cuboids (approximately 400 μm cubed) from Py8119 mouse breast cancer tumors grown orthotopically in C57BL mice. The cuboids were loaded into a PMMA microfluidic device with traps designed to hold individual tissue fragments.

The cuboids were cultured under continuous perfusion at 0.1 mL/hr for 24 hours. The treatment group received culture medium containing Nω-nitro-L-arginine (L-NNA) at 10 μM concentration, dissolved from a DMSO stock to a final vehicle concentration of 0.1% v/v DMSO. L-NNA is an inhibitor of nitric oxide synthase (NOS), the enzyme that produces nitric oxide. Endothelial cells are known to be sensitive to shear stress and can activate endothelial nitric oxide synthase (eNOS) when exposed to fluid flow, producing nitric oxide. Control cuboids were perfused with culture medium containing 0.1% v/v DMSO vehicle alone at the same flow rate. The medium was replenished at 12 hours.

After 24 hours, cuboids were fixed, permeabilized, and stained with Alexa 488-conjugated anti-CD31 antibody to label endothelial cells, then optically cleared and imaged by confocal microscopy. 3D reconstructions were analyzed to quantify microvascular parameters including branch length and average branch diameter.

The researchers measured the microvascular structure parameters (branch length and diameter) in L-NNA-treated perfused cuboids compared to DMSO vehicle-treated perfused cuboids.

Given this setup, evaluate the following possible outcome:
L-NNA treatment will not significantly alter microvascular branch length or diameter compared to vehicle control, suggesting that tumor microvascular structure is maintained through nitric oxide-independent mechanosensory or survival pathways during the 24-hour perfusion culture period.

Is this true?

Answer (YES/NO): NO